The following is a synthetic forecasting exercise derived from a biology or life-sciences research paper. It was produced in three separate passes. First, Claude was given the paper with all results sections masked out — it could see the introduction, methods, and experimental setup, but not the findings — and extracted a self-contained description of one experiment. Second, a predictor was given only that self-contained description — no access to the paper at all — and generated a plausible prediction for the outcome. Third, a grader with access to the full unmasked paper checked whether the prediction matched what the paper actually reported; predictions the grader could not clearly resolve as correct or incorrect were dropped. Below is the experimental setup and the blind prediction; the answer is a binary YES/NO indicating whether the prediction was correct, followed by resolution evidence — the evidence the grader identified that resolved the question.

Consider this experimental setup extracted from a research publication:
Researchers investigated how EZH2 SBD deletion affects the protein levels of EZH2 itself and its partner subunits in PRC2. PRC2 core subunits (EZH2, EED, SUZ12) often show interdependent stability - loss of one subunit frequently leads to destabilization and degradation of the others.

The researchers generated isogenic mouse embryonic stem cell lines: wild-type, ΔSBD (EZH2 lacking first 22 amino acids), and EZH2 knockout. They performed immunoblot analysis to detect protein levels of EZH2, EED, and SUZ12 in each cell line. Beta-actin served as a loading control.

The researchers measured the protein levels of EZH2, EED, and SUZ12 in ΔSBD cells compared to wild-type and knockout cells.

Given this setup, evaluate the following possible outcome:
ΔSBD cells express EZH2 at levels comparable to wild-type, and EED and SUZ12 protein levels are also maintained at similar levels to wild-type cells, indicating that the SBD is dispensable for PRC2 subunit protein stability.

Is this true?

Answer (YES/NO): YES